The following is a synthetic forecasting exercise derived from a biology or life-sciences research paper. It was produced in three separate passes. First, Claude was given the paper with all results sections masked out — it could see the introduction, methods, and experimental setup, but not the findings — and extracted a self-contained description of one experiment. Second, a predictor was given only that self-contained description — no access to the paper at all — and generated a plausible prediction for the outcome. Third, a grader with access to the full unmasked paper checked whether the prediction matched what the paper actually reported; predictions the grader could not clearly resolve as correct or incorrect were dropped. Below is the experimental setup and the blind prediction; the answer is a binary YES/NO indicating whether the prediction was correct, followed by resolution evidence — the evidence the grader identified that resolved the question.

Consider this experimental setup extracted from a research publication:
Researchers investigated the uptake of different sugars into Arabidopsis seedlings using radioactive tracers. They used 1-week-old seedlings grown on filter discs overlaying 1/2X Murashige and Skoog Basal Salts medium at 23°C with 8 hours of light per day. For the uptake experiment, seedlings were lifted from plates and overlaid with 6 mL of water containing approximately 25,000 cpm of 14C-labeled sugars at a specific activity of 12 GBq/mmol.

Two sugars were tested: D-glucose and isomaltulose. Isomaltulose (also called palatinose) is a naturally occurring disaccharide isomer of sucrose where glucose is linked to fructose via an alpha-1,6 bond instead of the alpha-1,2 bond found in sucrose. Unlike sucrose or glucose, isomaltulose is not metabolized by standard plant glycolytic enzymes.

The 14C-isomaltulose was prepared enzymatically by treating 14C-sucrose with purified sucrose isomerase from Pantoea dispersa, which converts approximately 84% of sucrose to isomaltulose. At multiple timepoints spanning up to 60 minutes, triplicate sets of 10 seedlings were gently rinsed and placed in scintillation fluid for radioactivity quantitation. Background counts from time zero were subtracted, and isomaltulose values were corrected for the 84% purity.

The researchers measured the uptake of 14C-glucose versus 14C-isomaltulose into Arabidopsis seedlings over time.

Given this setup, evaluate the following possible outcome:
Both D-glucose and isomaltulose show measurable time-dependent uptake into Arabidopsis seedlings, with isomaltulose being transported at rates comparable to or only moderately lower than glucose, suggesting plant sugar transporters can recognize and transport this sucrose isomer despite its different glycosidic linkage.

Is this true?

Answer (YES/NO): NO